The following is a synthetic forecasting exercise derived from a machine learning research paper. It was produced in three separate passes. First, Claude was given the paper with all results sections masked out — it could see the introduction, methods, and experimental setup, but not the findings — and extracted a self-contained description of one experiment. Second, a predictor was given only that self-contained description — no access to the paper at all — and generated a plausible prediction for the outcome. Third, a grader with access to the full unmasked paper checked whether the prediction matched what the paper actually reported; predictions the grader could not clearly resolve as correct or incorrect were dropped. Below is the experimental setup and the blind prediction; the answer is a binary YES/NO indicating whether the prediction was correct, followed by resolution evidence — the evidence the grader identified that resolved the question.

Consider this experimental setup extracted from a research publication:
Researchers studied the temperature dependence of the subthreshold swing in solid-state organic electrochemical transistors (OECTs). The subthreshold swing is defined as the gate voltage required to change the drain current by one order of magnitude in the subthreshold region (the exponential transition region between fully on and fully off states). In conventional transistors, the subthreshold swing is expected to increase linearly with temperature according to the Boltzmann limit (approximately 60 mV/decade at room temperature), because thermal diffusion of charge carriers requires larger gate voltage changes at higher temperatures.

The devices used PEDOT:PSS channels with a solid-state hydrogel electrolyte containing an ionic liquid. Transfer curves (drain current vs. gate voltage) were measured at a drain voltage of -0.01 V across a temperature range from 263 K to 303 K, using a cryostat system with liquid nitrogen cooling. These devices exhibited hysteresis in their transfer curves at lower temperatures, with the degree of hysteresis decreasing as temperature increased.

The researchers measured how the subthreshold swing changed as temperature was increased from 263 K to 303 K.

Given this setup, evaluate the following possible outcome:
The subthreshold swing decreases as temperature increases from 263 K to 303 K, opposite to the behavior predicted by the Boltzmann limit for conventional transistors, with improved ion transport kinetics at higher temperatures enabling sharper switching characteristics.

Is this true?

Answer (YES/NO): NO